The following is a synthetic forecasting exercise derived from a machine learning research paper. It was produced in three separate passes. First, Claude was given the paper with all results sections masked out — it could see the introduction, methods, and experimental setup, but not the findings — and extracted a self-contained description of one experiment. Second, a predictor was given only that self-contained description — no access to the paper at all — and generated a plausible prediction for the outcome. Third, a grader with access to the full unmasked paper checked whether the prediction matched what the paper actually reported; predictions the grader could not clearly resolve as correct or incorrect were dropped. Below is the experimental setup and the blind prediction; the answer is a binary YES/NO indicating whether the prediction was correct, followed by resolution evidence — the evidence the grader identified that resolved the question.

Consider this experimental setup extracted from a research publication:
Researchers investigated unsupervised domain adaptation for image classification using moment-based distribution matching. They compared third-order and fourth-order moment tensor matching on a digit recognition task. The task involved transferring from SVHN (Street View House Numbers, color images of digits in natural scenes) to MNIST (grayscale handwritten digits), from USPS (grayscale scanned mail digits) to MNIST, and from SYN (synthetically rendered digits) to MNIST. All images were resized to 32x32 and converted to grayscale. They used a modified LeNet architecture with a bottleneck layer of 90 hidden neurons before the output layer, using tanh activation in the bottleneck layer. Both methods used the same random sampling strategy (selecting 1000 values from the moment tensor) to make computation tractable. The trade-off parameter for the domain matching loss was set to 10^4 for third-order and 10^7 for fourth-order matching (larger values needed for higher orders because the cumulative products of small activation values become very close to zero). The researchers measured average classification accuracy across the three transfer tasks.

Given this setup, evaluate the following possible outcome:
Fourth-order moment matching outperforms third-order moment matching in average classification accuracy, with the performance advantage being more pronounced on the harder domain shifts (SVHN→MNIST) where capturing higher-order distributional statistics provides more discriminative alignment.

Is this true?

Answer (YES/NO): NO